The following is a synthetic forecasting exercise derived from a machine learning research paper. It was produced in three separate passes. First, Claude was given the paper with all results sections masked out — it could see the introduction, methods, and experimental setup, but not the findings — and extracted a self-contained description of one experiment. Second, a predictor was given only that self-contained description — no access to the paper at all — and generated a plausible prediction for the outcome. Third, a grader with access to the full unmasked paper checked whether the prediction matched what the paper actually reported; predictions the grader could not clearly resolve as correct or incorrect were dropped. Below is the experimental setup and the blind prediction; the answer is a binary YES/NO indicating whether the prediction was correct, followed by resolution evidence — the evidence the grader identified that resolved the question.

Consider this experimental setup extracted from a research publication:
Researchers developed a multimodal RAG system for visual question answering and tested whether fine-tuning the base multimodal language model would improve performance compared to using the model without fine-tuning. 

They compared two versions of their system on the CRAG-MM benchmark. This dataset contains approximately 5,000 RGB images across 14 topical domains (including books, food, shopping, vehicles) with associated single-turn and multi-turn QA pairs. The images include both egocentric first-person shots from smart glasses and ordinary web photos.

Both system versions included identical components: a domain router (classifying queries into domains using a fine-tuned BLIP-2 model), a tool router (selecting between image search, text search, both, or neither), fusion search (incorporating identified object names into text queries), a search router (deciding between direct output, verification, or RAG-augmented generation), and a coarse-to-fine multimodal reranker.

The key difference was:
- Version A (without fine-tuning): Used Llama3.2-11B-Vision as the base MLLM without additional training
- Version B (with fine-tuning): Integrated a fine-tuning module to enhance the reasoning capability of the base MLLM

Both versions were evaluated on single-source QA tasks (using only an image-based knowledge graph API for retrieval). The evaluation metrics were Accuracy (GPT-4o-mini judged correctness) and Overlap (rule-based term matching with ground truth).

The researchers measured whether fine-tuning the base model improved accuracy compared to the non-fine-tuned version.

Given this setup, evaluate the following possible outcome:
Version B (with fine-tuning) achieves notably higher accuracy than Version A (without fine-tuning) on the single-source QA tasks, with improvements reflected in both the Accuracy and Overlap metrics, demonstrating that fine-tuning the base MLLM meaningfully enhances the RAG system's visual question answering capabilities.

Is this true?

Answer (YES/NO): NO